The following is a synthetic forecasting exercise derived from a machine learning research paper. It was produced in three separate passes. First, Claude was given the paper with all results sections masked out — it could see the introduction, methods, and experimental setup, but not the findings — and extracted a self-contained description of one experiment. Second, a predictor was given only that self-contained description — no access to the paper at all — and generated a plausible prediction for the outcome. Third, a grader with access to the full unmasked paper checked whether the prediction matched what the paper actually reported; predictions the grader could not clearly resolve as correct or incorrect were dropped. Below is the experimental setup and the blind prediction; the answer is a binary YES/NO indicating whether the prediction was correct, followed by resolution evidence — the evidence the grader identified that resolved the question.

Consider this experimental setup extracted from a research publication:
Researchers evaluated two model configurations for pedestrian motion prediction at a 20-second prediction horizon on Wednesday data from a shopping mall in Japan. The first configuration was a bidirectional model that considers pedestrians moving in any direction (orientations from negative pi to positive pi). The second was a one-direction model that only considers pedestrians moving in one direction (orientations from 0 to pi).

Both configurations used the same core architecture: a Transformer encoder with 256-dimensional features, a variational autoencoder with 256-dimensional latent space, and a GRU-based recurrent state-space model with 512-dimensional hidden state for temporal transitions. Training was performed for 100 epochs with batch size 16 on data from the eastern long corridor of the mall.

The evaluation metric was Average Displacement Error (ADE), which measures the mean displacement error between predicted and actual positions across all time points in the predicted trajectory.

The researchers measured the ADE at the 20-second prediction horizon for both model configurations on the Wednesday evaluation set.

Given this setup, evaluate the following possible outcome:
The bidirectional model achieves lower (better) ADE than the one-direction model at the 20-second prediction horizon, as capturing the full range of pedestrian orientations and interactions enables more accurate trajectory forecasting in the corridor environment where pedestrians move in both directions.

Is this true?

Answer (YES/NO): NO